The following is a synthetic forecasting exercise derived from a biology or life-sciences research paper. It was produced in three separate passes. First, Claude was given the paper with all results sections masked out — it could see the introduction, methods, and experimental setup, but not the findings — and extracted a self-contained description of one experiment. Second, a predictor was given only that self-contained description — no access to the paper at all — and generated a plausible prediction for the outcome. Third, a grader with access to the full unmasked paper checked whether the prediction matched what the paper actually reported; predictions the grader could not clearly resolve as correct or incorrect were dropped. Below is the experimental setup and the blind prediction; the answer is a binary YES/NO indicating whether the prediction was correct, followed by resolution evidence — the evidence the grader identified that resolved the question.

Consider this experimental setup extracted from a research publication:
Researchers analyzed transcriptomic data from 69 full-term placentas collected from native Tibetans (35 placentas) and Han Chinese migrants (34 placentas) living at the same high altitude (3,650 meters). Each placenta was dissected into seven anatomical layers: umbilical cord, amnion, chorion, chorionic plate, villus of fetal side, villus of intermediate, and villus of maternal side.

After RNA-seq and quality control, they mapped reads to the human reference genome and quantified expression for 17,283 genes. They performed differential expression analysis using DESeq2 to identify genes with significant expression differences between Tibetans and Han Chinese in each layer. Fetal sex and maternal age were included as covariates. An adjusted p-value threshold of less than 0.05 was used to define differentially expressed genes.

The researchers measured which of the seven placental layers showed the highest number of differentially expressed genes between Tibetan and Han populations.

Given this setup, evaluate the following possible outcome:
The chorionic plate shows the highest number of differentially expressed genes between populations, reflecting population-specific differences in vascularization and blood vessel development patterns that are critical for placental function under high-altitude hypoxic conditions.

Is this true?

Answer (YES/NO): NO